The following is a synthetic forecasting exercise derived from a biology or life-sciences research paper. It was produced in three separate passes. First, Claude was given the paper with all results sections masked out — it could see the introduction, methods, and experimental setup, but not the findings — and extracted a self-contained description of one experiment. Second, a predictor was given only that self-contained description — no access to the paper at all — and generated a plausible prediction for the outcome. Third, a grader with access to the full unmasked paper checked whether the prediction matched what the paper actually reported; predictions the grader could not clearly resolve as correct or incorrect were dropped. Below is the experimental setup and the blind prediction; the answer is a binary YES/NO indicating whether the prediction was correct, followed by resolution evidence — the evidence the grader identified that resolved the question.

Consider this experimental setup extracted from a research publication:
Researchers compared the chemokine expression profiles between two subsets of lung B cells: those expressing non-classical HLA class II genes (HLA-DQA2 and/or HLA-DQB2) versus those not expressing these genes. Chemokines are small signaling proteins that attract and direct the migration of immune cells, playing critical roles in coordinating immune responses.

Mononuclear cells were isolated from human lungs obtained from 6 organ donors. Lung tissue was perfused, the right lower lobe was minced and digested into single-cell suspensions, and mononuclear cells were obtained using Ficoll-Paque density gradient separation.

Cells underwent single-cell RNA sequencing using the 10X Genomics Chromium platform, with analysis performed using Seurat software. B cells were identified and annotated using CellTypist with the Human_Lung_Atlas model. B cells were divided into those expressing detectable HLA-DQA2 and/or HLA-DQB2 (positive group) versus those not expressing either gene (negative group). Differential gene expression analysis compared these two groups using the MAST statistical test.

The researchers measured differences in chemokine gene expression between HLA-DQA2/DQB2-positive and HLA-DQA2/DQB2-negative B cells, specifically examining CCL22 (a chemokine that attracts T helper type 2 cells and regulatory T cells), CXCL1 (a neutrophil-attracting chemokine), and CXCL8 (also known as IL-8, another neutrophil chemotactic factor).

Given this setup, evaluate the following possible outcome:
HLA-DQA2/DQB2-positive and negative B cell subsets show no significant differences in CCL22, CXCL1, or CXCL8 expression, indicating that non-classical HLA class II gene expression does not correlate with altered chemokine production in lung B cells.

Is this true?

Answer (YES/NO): NO